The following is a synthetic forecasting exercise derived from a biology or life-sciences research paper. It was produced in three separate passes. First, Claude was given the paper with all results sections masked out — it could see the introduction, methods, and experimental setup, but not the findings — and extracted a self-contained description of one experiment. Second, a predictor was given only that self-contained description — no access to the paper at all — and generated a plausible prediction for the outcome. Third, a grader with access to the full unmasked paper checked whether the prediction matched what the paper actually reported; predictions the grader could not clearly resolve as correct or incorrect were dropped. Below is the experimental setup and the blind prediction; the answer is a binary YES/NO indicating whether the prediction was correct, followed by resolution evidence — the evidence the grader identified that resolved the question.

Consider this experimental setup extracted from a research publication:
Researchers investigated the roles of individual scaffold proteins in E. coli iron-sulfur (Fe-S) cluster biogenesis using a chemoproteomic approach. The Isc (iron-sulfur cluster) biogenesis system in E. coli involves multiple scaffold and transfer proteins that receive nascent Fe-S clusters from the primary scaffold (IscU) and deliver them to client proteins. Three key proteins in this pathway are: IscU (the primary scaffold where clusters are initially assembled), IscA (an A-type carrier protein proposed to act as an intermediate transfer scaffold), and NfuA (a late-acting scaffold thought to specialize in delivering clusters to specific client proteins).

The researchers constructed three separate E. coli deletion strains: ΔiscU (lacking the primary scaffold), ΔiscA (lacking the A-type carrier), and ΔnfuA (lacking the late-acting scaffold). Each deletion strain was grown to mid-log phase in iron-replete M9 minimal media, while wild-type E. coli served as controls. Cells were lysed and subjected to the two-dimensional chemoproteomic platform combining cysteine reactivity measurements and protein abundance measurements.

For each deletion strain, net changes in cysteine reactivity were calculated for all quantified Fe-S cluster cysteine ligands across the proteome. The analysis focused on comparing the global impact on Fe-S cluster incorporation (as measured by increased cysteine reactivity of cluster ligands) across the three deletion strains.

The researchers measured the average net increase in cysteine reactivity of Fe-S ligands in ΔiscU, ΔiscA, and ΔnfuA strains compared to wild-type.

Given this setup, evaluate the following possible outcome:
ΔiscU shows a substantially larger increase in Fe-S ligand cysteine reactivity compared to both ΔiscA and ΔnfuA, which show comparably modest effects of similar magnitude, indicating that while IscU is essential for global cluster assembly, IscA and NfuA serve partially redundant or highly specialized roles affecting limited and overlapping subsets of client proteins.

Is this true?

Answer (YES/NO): NO